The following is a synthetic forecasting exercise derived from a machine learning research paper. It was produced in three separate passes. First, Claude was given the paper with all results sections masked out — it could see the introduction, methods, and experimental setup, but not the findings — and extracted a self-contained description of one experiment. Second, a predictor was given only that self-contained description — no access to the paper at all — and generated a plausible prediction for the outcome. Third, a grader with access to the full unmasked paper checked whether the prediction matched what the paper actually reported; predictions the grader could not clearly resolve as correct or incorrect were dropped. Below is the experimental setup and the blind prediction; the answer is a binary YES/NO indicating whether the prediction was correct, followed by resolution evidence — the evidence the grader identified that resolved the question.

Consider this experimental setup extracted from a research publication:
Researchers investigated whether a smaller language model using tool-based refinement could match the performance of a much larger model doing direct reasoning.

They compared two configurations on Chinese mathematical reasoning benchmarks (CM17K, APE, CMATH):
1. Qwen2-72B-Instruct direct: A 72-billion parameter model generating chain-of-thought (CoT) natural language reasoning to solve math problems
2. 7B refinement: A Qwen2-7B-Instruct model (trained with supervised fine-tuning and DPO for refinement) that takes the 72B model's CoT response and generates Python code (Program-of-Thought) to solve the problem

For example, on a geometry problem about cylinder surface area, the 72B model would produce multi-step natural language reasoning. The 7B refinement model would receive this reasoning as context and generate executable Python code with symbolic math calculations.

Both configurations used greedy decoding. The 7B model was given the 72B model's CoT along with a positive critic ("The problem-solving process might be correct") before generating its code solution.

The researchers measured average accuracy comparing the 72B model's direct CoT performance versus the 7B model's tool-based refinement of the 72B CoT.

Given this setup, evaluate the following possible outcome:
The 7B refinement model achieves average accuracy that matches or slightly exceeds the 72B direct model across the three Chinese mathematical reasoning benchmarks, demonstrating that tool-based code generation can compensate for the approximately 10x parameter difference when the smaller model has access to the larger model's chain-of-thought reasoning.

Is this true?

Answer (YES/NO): YES